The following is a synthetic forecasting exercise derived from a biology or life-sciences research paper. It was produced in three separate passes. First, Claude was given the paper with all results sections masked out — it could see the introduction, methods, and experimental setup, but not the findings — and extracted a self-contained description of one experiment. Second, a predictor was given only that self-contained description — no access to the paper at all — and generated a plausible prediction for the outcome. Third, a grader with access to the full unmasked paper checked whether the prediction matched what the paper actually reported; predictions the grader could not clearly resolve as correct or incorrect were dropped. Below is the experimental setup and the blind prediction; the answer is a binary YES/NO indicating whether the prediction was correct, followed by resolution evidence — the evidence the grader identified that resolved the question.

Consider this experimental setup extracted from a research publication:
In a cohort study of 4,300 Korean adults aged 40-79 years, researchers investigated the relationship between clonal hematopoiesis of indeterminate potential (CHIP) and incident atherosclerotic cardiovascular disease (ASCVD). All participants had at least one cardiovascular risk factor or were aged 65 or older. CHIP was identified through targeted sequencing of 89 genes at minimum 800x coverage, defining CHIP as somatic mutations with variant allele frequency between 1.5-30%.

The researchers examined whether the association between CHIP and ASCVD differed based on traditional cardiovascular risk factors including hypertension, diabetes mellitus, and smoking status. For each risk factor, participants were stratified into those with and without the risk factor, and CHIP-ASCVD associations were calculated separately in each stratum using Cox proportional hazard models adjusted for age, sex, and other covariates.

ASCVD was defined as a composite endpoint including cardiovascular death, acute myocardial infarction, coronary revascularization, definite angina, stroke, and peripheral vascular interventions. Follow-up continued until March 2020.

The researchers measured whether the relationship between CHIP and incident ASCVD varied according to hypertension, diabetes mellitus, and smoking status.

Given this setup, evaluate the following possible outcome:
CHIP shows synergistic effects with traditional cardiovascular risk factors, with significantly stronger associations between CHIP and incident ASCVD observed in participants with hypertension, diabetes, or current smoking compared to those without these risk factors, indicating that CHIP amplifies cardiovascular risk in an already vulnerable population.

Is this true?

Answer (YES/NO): NO